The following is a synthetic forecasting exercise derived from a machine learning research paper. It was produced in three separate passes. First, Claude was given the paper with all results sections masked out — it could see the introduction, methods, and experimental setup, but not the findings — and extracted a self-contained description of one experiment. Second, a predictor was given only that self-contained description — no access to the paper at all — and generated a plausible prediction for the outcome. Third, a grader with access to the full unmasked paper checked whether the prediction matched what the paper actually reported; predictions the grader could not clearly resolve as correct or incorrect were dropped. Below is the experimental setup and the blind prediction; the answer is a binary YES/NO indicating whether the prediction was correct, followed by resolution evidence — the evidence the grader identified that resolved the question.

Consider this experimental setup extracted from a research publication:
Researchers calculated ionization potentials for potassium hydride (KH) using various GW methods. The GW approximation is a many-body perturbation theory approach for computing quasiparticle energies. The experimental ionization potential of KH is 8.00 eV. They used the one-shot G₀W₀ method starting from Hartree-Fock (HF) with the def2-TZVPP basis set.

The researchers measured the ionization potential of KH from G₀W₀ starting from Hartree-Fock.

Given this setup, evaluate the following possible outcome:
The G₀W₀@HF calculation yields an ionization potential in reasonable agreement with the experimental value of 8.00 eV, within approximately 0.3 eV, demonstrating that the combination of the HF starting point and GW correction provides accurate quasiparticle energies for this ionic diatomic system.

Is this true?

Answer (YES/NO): NO